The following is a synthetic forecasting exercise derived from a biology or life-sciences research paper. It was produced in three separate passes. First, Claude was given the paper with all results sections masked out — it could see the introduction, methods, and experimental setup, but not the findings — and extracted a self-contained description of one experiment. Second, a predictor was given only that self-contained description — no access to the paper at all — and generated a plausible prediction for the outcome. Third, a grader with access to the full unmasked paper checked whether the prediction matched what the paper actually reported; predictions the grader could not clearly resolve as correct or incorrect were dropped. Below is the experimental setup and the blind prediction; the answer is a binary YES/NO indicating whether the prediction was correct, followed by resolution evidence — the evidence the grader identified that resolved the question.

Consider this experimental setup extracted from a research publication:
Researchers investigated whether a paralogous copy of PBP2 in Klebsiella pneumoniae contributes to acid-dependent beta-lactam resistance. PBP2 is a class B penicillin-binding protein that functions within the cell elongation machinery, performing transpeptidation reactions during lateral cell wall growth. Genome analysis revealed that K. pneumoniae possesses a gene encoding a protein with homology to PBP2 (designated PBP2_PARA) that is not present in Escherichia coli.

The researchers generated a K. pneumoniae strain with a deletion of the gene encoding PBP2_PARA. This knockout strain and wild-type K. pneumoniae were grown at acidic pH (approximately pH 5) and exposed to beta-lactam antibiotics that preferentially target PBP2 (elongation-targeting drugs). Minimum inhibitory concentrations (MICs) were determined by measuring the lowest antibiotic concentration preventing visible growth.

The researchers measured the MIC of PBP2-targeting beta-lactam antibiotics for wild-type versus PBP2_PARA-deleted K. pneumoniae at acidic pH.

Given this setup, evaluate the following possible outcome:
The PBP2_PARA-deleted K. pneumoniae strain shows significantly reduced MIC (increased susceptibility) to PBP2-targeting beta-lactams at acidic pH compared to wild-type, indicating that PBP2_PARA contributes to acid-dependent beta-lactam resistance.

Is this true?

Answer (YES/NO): NO